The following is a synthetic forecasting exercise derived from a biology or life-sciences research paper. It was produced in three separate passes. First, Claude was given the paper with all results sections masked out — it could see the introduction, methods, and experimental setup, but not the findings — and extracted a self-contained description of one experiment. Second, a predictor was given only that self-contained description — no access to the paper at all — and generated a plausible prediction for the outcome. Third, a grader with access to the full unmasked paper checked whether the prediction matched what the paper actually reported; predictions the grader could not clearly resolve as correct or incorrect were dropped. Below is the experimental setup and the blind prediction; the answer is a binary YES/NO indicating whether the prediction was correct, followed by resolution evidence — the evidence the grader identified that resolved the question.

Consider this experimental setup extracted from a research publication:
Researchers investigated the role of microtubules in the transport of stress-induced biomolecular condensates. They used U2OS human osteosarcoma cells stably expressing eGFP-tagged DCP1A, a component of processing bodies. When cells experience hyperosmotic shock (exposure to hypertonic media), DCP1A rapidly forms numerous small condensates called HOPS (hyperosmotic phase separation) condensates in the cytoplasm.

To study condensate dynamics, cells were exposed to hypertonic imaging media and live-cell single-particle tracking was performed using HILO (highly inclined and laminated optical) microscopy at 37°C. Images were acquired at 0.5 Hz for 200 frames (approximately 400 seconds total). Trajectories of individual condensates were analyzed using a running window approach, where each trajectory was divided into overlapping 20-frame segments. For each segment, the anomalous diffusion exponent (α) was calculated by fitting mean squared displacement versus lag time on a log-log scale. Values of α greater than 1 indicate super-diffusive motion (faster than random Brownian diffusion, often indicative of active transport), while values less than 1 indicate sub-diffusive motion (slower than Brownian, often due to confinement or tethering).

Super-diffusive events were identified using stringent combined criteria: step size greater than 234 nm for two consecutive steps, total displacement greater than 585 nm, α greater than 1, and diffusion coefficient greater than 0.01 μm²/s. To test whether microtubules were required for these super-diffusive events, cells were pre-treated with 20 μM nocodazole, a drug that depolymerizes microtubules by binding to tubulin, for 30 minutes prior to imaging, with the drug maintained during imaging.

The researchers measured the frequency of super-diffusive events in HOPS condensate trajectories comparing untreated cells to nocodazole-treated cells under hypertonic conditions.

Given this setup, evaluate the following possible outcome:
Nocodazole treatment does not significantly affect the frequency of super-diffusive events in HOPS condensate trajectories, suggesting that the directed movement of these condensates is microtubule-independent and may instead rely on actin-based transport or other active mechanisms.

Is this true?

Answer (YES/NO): NO